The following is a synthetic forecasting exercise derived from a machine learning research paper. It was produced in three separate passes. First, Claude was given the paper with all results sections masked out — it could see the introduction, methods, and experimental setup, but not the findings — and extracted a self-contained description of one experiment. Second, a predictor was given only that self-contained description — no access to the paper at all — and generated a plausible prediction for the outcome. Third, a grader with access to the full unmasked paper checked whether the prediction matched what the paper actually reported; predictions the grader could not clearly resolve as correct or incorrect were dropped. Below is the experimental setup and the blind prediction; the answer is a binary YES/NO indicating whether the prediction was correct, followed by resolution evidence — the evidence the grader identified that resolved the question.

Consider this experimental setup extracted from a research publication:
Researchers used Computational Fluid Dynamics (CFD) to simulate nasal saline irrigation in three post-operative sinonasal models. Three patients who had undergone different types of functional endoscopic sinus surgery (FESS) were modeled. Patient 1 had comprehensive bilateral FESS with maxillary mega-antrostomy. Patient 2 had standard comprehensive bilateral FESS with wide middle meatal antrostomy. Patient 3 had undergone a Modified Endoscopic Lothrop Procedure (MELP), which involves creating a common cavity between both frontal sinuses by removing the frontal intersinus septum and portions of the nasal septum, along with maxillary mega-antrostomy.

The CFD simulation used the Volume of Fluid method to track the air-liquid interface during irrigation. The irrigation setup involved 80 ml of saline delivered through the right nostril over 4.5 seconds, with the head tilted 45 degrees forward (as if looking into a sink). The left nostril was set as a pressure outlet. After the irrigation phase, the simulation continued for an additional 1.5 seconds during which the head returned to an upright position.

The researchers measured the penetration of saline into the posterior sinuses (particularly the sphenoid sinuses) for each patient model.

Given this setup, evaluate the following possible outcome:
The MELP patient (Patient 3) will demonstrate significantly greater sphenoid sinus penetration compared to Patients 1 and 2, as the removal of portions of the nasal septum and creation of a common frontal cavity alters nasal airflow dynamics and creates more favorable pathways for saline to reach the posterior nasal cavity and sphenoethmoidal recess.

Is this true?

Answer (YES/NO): NO